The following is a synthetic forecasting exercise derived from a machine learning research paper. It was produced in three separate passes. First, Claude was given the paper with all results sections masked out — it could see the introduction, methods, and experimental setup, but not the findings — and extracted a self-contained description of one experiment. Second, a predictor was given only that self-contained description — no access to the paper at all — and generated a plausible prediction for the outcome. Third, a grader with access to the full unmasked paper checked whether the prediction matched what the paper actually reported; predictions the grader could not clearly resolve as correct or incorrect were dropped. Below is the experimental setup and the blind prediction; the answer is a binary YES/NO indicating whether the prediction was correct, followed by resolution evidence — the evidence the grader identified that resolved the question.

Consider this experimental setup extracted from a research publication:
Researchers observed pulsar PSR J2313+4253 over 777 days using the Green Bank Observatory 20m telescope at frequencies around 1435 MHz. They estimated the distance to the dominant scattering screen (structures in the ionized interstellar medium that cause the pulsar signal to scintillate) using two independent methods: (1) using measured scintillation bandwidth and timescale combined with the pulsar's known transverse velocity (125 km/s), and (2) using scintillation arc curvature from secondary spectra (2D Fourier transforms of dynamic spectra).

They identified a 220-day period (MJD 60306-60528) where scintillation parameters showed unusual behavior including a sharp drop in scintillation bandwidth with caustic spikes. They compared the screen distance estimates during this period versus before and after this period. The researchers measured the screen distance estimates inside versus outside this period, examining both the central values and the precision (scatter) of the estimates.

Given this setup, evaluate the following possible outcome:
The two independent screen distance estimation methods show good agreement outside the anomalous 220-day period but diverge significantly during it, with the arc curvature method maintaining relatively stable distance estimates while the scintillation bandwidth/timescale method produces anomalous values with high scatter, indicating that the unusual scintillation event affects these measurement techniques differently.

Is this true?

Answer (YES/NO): NO